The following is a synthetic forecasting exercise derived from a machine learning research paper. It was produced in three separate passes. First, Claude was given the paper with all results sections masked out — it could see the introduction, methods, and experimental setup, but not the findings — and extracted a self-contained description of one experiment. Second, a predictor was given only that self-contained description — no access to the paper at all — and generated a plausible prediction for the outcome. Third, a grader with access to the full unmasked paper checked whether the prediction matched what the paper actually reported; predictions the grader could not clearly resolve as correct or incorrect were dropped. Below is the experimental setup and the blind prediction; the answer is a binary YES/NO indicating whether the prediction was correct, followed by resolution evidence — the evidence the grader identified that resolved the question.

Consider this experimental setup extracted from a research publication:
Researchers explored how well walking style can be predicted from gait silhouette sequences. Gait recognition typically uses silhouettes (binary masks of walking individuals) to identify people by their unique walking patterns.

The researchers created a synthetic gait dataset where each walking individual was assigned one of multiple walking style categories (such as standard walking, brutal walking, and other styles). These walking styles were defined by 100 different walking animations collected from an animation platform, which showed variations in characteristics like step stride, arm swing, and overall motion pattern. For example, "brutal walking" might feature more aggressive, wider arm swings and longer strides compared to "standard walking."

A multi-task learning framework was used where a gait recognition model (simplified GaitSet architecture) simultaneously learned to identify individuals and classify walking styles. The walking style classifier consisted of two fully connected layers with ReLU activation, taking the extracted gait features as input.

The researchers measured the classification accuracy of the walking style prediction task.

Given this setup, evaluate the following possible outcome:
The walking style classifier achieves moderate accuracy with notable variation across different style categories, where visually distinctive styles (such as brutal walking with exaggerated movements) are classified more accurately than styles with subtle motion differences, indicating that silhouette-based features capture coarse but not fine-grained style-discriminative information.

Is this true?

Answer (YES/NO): NO